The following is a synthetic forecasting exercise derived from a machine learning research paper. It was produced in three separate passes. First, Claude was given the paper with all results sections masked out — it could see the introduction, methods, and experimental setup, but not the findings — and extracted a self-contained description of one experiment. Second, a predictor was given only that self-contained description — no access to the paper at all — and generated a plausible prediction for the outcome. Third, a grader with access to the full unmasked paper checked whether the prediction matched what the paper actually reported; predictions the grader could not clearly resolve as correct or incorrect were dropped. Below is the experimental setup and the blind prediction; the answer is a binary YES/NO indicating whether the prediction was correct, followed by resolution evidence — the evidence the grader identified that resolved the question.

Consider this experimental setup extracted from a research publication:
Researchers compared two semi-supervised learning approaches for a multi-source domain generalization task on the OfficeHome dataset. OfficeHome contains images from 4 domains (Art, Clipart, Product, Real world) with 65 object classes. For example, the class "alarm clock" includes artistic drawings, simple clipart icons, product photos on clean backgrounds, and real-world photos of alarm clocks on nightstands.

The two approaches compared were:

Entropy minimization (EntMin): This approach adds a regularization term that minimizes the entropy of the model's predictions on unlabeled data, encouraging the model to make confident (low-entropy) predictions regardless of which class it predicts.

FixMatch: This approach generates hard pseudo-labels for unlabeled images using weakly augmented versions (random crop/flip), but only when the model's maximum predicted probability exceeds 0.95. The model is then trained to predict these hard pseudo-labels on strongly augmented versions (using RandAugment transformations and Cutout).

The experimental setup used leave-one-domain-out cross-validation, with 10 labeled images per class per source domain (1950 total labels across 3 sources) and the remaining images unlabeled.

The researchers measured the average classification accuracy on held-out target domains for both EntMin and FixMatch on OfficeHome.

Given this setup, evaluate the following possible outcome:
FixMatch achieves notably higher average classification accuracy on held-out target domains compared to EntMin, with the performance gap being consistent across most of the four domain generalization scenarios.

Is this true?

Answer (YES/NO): NO